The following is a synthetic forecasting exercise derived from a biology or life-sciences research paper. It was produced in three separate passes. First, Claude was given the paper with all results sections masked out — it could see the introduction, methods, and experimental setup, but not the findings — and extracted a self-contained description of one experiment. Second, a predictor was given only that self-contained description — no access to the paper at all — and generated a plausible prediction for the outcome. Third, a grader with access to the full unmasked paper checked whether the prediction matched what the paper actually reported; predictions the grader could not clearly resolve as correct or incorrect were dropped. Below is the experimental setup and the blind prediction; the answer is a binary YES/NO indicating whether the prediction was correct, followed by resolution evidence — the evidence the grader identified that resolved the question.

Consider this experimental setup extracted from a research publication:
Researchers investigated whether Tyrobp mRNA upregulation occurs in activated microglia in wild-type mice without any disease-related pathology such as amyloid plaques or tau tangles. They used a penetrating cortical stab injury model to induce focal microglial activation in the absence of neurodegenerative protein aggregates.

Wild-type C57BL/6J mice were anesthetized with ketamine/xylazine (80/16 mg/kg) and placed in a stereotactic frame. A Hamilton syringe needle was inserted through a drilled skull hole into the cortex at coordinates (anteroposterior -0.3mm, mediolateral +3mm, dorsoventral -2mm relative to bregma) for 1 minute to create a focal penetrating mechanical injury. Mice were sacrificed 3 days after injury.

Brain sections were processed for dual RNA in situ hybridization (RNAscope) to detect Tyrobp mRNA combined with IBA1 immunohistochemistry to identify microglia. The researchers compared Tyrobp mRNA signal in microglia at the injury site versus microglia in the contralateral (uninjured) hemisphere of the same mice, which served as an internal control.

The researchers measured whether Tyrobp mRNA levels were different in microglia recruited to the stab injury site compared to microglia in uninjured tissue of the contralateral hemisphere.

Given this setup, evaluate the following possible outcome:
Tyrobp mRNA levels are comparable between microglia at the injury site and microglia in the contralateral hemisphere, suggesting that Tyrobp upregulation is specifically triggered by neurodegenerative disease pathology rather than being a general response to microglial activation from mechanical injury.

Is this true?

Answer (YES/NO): NO